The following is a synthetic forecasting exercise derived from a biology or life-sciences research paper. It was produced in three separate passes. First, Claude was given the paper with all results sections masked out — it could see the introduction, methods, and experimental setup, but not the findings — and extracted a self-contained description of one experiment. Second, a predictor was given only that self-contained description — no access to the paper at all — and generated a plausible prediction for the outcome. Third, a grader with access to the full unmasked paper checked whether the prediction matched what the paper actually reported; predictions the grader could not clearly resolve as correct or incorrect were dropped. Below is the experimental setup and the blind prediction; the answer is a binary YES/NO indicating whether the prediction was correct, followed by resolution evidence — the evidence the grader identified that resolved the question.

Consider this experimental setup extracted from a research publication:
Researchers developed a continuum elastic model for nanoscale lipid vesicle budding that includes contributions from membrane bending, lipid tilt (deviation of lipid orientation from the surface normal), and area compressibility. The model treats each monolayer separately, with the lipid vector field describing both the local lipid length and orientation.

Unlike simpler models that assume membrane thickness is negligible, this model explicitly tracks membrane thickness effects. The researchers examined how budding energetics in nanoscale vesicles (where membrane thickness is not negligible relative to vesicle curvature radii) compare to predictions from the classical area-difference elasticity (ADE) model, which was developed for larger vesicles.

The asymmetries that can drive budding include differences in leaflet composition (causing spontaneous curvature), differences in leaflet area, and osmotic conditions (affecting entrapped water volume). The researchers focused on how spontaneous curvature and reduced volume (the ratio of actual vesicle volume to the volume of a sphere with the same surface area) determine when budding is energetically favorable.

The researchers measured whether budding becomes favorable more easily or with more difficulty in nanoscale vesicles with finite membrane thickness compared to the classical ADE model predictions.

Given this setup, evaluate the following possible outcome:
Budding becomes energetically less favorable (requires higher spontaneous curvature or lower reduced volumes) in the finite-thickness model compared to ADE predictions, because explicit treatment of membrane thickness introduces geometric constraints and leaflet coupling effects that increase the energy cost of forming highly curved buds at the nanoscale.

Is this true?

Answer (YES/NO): YES